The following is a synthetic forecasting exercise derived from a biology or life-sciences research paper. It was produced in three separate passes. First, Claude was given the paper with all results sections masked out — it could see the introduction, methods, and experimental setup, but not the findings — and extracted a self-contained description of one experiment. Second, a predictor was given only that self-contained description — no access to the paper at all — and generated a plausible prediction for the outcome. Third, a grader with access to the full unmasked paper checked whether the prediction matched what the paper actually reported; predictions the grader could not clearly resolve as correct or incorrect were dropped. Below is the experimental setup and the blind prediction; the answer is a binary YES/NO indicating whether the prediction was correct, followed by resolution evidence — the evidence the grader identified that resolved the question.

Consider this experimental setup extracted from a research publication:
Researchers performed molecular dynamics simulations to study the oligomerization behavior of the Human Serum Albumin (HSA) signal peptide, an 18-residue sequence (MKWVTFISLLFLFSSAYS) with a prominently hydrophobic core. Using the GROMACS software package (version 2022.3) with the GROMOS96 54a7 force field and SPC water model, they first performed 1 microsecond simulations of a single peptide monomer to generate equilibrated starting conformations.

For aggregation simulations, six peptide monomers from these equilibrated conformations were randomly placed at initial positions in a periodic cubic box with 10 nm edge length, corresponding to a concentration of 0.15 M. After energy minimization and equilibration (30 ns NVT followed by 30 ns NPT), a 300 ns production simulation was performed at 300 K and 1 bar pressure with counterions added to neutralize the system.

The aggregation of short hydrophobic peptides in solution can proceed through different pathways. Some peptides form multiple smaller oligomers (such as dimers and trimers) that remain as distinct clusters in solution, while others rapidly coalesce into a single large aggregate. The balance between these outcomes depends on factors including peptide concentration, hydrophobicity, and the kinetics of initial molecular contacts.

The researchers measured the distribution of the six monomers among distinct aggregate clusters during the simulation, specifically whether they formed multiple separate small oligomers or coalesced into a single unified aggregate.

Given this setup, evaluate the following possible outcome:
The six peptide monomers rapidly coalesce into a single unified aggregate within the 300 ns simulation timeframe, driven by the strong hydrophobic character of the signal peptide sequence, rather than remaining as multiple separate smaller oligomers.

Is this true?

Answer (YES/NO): YES